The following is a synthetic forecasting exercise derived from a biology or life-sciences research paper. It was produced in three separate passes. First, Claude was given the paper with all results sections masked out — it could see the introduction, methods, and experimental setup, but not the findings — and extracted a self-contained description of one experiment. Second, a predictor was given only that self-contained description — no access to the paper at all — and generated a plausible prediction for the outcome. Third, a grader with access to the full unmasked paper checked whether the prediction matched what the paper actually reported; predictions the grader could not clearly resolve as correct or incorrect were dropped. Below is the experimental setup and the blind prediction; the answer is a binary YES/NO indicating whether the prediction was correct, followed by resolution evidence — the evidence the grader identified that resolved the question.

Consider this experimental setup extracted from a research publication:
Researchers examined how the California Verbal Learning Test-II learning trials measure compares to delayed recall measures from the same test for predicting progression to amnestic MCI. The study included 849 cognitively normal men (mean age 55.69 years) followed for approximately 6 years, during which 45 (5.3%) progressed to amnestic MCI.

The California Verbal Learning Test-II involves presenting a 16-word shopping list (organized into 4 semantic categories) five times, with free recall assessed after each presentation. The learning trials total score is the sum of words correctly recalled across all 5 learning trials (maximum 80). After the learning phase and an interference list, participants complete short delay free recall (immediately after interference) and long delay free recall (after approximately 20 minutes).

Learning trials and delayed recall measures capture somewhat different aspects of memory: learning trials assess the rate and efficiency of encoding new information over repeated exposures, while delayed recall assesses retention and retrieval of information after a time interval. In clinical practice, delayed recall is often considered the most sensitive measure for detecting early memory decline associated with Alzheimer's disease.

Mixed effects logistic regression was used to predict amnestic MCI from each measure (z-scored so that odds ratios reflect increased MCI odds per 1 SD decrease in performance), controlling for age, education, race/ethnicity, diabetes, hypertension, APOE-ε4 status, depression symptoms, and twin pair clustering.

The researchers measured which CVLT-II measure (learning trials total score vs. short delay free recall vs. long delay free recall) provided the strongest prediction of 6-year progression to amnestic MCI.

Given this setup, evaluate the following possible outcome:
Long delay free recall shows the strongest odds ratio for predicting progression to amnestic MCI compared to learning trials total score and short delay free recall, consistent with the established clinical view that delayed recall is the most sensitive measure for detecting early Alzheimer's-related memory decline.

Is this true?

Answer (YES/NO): NO